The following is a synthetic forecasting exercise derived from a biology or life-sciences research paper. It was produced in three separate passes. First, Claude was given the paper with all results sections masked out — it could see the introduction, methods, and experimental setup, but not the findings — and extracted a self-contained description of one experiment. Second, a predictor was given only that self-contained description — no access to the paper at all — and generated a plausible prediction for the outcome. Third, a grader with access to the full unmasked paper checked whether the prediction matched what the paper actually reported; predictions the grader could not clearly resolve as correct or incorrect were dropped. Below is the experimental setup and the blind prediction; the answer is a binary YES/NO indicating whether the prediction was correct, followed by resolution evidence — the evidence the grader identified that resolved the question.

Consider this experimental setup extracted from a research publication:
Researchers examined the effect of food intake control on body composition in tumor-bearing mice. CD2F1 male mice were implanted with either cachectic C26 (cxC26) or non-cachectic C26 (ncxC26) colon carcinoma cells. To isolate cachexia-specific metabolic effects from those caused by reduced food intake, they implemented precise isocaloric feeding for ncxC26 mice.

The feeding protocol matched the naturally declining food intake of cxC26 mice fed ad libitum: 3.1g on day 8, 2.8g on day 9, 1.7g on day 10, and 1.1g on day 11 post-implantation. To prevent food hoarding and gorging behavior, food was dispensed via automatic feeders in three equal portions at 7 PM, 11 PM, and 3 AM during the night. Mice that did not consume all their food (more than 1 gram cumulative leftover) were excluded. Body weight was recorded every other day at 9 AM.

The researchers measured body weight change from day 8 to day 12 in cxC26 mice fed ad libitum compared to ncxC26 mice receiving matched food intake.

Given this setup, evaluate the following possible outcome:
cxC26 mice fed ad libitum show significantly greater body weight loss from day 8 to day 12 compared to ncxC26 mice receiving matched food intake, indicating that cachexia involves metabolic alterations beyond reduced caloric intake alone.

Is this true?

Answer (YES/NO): NO